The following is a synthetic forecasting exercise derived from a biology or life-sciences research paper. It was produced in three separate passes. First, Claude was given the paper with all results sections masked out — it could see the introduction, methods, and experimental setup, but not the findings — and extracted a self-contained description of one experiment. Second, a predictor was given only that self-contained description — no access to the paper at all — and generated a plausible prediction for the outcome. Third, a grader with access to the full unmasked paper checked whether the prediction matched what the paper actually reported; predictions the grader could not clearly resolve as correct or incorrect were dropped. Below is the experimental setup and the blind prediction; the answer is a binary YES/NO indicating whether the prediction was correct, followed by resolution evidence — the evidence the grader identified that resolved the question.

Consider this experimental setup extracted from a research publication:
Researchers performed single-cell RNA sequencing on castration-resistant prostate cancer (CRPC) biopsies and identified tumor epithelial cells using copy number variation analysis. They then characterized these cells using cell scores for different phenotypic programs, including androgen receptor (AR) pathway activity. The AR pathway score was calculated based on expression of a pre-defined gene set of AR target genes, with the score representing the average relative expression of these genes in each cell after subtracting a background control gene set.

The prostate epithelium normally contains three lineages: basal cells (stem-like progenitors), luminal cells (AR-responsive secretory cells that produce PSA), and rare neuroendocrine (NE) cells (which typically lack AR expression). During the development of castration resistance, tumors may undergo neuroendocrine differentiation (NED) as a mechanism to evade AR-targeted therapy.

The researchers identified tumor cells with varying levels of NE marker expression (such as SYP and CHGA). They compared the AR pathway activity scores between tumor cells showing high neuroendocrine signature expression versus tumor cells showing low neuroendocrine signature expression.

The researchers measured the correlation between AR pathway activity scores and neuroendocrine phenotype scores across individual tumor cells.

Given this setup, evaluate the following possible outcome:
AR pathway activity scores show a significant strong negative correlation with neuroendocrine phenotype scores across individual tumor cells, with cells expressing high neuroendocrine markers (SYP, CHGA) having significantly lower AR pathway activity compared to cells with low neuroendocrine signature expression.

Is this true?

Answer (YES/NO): YES